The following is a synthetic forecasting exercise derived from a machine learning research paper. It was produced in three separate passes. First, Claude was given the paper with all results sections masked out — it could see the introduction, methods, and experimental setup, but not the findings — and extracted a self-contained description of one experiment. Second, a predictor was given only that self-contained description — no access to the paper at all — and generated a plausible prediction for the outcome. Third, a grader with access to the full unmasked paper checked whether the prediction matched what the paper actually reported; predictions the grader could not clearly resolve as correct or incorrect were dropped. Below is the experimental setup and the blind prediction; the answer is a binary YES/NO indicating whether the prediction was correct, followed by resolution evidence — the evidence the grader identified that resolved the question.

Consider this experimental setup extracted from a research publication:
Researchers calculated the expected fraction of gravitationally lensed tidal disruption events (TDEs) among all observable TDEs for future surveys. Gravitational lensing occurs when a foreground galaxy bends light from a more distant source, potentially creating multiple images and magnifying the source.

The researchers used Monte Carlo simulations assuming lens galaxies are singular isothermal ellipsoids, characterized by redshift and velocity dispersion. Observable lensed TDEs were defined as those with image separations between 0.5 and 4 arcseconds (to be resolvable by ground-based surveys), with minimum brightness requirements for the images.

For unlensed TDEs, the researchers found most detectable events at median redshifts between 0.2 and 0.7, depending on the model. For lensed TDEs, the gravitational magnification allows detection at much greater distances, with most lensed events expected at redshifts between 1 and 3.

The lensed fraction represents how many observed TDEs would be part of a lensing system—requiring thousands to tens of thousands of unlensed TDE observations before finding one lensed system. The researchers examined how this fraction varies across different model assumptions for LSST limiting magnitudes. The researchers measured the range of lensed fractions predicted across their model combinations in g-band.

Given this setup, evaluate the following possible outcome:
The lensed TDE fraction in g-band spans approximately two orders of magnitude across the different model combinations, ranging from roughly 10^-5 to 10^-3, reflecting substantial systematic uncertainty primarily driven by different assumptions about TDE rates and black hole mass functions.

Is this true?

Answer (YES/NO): NO